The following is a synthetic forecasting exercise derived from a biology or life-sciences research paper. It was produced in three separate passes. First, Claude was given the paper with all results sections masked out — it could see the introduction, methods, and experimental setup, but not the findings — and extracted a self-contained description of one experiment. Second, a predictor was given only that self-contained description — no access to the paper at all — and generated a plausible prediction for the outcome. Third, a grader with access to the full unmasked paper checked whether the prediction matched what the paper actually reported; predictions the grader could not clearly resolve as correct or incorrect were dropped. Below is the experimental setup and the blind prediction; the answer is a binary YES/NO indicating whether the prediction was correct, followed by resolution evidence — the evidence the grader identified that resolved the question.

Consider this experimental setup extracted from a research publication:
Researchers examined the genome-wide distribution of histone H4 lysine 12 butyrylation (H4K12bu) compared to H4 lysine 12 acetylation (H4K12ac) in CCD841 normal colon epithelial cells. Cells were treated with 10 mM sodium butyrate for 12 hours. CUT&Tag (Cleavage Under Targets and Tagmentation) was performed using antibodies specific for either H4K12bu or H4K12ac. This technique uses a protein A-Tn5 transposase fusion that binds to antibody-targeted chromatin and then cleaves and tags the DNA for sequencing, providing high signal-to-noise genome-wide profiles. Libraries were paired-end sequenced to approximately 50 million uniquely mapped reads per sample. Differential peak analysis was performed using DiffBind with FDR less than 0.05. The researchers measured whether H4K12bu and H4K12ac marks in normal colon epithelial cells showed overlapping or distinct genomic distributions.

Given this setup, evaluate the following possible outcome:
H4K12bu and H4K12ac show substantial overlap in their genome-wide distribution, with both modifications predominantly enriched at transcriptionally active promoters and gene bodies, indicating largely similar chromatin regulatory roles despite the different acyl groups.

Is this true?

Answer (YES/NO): NO